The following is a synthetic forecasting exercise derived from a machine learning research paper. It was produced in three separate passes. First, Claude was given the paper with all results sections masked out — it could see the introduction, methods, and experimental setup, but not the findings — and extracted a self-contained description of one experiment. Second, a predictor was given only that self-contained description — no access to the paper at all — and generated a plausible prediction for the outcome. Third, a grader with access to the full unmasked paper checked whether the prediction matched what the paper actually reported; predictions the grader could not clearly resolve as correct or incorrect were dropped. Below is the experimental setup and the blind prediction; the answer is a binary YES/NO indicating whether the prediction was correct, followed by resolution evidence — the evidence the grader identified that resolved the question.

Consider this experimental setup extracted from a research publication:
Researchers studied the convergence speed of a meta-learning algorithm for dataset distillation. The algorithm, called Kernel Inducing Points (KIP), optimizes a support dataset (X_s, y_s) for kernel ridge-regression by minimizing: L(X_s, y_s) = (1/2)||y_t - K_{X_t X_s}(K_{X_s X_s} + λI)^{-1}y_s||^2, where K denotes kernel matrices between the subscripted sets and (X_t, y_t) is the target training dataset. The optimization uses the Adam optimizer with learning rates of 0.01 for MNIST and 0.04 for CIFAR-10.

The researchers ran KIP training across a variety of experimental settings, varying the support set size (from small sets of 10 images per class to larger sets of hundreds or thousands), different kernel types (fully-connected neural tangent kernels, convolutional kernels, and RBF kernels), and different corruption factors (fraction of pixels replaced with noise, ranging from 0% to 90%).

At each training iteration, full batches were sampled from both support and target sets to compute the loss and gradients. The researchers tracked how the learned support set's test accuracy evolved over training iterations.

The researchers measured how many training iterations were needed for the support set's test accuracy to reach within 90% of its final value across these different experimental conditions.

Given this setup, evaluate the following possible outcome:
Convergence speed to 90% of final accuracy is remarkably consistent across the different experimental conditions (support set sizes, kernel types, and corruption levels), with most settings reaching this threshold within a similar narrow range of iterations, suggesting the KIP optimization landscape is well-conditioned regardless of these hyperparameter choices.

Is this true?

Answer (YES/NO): YES